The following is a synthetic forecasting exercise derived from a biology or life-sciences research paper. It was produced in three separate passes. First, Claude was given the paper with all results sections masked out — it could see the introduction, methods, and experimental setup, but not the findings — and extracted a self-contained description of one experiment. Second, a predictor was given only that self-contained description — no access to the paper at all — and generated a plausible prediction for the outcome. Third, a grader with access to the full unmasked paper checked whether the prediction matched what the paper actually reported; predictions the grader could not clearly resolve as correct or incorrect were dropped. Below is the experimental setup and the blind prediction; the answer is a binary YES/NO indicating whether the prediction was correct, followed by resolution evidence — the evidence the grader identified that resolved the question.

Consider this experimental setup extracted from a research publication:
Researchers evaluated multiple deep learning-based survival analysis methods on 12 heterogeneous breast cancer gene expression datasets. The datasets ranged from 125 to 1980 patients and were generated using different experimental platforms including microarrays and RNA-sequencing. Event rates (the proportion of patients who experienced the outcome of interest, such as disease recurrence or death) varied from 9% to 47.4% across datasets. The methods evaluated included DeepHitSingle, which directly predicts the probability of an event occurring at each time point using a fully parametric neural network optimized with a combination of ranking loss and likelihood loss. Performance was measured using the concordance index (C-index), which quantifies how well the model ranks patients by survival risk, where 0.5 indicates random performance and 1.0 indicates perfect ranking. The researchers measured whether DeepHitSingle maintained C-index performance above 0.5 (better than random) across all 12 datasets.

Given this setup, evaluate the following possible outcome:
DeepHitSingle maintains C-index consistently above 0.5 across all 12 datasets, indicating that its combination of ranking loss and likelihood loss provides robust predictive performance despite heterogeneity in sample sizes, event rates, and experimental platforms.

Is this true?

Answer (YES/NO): NO